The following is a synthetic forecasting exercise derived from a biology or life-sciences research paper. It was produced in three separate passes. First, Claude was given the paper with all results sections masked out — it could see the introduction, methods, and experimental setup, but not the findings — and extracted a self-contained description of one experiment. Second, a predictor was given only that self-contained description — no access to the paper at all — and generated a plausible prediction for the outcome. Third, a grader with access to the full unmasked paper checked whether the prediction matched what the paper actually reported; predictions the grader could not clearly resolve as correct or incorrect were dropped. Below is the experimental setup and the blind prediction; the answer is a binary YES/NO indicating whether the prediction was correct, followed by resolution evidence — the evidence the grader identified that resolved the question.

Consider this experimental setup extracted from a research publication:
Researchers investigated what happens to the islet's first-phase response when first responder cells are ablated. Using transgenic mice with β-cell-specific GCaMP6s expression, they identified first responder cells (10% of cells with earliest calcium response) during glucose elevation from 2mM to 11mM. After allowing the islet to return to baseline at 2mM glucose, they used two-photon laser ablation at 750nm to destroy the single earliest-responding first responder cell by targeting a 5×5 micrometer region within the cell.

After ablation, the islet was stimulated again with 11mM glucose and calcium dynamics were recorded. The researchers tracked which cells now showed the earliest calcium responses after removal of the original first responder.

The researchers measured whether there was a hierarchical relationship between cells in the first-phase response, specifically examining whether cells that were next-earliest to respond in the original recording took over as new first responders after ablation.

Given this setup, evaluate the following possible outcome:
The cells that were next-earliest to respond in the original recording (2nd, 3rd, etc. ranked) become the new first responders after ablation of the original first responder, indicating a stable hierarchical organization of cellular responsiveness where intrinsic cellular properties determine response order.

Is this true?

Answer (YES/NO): YES